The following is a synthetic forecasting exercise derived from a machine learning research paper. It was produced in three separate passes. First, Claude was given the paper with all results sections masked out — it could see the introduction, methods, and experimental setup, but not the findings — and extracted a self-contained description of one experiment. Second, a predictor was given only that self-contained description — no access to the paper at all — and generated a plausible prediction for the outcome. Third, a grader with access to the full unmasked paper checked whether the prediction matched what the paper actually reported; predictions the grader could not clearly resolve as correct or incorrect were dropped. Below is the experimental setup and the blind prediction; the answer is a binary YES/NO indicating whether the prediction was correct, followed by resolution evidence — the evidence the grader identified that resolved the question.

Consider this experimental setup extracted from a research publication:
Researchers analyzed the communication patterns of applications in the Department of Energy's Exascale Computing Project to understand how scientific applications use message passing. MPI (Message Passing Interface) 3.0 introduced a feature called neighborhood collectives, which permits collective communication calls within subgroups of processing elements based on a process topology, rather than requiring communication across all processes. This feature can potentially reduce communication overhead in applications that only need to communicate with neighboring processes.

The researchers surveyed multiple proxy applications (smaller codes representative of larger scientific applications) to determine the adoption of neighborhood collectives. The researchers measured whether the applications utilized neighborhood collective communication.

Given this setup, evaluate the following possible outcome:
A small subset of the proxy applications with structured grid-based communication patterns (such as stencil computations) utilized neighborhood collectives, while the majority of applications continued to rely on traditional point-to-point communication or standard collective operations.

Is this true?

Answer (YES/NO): NO